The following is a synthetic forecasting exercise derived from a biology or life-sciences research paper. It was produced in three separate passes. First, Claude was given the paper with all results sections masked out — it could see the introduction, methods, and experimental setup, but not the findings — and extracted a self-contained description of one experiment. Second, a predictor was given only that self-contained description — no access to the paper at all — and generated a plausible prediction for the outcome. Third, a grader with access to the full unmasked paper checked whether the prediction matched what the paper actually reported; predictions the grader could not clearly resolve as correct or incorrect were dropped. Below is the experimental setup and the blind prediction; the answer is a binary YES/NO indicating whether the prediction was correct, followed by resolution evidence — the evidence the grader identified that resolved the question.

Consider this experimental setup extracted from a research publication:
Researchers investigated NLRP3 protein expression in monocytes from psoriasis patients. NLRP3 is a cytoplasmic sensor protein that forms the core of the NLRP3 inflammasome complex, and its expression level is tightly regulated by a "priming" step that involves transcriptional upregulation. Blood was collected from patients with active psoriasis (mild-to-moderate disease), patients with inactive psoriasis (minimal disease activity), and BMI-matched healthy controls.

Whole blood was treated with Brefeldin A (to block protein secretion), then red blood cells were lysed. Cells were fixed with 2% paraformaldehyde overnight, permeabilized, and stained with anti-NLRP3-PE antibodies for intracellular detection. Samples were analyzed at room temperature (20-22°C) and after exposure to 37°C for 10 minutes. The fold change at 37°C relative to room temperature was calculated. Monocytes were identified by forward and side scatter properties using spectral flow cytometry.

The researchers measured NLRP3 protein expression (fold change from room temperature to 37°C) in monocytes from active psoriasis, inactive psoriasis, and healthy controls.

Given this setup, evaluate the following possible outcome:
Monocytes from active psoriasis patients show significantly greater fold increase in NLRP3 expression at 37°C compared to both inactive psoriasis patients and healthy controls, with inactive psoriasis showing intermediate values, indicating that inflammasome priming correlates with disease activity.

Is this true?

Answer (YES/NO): NO